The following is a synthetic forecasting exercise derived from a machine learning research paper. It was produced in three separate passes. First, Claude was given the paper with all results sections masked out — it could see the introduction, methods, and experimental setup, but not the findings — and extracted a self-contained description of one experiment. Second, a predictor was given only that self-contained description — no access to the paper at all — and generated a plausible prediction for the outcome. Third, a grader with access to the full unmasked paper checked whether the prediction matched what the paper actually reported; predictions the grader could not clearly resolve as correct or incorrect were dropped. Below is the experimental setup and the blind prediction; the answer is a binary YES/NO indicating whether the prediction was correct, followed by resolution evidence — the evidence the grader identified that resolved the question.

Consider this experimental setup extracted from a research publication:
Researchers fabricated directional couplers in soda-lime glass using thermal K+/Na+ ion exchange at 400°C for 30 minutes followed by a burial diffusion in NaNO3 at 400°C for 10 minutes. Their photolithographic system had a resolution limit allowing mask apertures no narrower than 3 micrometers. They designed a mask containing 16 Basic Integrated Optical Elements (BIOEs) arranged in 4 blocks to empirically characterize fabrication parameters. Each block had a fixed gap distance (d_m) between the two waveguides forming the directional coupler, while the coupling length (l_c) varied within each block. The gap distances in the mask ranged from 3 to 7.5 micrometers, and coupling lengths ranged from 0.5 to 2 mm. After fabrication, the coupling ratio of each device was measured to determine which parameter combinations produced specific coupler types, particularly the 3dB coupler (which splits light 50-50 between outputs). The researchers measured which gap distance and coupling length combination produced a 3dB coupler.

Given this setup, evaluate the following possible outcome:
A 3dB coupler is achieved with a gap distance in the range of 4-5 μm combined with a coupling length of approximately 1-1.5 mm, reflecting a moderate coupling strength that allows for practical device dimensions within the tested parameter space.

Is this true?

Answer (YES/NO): NO